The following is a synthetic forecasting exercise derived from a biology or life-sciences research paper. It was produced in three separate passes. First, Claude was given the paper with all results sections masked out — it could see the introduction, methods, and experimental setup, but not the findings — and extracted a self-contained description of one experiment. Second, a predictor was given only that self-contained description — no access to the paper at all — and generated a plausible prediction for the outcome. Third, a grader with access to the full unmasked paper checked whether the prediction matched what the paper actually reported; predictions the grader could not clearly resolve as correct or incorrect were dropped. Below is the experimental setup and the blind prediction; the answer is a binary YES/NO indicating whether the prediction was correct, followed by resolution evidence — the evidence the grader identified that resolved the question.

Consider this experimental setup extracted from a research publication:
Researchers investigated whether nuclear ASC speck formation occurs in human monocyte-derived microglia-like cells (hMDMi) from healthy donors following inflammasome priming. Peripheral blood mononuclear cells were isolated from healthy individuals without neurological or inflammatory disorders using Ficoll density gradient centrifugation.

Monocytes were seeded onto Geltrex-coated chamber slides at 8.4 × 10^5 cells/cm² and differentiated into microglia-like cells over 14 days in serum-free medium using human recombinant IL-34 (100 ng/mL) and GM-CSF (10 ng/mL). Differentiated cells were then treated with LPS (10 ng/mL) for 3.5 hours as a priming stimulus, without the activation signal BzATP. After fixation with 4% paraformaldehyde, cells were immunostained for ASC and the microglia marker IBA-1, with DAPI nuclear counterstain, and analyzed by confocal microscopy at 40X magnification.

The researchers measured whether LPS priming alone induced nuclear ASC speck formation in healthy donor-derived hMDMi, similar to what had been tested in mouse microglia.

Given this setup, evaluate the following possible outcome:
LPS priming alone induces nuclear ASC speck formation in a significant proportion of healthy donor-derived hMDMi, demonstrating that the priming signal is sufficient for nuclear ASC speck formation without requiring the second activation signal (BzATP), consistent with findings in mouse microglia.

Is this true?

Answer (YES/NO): YES